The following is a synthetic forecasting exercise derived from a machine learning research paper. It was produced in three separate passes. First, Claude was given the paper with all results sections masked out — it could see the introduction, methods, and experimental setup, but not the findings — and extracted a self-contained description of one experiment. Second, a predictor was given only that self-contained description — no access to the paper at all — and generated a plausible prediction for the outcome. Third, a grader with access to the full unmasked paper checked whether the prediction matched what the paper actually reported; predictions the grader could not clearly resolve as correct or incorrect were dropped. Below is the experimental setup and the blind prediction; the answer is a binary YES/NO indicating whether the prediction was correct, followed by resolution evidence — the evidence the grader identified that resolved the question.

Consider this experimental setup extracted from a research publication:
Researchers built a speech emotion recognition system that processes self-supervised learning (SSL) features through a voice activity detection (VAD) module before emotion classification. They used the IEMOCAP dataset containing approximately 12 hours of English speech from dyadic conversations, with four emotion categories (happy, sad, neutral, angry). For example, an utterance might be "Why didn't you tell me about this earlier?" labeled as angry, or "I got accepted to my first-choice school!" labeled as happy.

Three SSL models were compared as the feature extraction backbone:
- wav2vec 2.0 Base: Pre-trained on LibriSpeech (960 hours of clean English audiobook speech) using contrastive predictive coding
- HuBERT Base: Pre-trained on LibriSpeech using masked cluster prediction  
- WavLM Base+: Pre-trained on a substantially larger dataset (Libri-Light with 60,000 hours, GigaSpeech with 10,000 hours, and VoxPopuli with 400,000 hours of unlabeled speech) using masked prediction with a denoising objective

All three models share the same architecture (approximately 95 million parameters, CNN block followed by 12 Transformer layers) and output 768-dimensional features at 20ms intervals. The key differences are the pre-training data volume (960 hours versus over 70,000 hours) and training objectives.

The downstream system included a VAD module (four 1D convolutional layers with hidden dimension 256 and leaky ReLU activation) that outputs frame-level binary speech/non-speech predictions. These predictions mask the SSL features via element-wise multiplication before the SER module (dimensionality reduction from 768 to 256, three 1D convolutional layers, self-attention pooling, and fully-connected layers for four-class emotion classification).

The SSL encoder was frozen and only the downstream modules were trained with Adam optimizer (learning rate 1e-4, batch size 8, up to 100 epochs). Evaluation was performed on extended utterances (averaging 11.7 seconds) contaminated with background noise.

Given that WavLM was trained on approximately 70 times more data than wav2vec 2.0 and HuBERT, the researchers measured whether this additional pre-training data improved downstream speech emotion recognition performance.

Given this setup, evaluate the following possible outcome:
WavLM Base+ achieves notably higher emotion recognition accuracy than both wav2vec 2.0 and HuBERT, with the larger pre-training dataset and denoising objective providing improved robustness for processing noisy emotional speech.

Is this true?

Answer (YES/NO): NO